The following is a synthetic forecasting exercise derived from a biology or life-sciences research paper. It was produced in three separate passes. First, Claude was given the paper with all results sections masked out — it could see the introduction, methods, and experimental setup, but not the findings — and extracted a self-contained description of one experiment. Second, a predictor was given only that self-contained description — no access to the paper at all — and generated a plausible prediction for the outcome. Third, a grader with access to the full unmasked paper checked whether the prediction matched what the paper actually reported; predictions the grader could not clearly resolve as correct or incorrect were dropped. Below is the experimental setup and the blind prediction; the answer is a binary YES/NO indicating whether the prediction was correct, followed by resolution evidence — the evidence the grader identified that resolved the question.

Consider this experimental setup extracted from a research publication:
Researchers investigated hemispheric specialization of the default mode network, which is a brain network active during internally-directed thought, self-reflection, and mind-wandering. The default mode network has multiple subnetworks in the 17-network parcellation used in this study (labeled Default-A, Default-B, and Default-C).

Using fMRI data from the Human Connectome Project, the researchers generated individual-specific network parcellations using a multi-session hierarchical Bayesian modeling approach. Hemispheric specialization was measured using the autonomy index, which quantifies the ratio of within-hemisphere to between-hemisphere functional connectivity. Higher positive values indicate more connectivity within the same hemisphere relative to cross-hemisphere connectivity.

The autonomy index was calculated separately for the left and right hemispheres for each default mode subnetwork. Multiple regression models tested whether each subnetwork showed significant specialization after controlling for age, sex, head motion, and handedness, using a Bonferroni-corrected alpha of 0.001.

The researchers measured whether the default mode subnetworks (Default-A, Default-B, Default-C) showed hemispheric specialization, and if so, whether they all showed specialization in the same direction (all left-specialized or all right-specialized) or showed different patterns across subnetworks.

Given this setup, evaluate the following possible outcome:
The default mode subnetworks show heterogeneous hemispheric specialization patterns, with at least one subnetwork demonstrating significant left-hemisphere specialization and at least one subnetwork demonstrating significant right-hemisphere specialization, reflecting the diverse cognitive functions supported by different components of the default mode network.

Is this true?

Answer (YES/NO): YES